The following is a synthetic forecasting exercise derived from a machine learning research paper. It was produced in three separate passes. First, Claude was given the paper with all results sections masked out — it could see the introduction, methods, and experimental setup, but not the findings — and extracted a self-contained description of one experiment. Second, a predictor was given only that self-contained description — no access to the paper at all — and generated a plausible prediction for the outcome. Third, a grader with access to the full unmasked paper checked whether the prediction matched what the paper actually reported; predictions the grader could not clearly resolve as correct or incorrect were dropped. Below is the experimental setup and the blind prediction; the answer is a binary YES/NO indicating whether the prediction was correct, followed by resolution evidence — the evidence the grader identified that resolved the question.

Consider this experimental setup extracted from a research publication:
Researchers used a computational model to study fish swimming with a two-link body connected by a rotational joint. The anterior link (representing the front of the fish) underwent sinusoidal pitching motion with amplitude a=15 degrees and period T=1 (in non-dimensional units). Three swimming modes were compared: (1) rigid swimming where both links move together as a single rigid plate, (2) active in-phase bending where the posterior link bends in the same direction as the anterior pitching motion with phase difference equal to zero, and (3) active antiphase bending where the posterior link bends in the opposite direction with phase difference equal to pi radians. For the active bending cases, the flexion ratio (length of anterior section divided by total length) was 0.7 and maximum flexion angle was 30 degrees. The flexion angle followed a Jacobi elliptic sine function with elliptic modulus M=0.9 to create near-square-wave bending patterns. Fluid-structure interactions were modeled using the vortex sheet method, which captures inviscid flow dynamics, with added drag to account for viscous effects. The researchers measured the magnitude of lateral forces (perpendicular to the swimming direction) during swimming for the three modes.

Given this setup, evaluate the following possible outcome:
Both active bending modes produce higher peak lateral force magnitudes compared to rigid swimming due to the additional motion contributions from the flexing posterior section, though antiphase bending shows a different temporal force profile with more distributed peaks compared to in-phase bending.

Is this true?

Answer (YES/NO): NO